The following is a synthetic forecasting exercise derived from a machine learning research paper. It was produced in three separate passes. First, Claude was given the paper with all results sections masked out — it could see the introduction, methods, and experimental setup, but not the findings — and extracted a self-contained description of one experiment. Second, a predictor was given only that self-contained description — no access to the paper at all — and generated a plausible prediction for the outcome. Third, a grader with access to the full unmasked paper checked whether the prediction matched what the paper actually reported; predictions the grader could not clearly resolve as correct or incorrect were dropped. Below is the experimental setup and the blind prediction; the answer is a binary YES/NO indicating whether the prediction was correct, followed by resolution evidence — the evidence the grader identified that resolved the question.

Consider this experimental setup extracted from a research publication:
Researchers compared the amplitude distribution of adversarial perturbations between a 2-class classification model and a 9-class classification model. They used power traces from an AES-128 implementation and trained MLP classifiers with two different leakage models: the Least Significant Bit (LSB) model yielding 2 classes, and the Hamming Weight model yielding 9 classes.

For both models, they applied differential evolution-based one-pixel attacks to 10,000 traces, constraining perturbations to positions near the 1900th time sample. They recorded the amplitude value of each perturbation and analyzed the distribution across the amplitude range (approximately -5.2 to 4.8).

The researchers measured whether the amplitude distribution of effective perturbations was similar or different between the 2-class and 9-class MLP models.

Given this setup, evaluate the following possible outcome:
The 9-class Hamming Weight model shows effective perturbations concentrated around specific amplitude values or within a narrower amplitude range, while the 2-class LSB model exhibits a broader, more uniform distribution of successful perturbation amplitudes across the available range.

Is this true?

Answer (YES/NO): NO